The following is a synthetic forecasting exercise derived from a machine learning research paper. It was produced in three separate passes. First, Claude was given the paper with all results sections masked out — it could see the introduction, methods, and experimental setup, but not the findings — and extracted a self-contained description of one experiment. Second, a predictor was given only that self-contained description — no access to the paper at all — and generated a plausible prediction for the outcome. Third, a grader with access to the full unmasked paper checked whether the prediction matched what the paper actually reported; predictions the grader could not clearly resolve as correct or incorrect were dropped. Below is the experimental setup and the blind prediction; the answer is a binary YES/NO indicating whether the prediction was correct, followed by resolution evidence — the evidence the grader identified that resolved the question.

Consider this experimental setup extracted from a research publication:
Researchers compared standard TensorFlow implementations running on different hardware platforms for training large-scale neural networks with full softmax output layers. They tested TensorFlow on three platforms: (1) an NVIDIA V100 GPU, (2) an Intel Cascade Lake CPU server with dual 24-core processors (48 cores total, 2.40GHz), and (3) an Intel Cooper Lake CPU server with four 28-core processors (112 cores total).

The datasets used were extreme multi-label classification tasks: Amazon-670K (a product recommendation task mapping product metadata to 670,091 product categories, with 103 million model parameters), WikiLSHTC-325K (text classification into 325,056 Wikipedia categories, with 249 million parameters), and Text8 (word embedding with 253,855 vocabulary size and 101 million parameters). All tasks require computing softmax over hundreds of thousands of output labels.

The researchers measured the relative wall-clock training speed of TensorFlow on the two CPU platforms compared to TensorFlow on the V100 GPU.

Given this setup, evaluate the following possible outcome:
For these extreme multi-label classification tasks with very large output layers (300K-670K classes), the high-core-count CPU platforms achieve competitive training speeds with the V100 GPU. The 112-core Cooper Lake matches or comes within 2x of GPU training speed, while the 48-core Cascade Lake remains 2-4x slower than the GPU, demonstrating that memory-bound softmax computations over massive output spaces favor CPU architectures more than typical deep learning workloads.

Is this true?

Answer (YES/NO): NO